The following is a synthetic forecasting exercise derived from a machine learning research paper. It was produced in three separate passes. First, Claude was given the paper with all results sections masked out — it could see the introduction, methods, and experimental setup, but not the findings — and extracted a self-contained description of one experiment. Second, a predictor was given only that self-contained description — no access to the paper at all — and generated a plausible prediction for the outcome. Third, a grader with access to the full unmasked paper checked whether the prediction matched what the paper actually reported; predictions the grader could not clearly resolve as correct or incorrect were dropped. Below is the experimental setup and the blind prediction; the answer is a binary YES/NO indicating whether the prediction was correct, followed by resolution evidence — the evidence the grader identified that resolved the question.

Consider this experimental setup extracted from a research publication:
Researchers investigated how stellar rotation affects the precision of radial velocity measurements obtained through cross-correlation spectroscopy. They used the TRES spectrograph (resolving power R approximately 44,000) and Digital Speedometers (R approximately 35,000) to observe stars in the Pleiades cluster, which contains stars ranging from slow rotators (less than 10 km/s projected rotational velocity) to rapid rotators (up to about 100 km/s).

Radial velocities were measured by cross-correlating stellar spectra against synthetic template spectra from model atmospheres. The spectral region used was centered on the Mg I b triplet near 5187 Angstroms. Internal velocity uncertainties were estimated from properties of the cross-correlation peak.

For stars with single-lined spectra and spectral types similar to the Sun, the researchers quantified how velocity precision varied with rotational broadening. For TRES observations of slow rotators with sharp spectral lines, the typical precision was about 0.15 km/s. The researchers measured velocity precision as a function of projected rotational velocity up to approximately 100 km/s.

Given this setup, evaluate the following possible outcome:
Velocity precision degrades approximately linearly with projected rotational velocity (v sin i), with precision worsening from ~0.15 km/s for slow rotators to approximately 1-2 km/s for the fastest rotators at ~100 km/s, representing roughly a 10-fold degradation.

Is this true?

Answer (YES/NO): NO